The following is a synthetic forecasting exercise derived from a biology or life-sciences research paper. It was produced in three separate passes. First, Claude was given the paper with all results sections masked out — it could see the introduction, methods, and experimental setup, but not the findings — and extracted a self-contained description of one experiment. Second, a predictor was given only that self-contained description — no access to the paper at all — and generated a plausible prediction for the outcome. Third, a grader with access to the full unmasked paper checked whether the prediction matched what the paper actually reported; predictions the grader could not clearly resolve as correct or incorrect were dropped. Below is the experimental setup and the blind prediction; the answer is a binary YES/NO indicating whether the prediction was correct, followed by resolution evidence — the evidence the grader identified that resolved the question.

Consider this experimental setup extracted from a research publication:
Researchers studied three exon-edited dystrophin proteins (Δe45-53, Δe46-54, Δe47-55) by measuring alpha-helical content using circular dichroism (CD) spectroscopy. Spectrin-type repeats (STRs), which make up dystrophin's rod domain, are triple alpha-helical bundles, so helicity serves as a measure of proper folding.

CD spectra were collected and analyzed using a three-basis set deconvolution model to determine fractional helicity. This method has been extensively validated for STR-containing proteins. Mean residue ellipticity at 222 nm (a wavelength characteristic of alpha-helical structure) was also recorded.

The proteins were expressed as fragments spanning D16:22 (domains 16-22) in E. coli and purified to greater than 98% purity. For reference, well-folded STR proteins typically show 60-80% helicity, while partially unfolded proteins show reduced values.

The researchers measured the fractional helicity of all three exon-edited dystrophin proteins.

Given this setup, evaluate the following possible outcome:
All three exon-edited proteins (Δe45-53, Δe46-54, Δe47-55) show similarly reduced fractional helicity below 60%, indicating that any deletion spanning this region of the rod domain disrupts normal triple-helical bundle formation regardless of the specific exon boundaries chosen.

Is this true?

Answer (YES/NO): NO